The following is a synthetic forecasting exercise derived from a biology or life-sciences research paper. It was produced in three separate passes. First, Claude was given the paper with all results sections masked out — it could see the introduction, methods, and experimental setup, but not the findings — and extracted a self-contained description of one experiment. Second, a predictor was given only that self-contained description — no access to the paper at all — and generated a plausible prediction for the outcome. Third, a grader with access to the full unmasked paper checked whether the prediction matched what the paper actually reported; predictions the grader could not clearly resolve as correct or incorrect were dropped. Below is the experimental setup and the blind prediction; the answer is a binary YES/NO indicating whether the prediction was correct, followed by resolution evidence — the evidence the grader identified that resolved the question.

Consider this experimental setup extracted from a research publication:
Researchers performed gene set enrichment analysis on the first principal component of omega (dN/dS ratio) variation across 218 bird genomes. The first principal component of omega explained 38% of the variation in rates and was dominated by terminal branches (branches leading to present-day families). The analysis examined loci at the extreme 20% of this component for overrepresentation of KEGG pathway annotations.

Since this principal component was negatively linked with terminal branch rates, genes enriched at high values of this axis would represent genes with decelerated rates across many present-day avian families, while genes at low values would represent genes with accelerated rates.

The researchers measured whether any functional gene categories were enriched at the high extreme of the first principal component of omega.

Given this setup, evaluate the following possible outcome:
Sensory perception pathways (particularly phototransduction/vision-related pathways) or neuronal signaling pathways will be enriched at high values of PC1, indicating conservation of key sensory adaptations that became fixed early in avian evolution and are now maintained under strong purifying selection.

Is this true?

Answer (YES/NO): NO